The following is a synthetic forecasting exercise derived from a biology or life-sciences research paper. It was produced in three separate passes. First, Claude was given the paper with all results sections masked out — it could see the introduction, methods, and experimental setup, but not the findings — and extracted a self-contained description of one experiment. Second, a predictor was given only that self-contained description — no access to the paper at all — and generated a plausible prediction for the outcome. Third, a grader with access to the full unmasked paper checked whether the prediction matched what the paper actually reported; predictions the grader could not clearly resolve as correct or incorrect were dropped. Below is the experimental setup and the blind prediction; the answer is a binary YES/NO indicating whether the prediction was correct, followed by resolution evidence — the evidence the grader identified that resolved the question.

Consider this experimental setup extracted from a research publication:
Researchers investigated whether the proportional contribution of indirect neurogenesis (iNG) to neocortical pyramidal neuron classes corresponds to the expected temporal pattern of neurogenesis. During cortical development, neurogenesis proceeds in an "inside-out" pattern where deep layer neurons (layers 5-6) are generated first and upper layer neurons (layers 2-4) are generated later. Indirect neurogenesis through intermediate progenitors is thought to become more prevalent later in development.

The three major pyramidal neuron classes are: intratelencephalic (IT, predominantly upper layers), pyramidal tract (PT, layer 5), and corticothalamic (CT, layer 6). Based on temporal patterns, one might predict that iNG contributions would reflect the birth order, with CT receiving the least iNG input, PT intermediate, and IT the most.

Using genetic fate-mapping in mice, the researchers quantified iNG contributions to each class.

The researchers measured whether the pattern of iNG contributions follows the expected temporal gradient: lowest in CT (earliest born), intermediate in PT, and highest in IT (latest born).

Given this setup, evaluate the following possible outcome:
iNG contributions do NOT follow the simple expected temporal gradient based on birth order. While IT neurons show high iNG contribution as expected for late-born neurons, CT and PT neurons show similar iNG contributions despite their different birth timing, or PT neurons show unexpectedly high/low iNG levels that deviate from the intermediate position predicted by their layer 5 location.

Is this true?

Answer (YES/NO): NO